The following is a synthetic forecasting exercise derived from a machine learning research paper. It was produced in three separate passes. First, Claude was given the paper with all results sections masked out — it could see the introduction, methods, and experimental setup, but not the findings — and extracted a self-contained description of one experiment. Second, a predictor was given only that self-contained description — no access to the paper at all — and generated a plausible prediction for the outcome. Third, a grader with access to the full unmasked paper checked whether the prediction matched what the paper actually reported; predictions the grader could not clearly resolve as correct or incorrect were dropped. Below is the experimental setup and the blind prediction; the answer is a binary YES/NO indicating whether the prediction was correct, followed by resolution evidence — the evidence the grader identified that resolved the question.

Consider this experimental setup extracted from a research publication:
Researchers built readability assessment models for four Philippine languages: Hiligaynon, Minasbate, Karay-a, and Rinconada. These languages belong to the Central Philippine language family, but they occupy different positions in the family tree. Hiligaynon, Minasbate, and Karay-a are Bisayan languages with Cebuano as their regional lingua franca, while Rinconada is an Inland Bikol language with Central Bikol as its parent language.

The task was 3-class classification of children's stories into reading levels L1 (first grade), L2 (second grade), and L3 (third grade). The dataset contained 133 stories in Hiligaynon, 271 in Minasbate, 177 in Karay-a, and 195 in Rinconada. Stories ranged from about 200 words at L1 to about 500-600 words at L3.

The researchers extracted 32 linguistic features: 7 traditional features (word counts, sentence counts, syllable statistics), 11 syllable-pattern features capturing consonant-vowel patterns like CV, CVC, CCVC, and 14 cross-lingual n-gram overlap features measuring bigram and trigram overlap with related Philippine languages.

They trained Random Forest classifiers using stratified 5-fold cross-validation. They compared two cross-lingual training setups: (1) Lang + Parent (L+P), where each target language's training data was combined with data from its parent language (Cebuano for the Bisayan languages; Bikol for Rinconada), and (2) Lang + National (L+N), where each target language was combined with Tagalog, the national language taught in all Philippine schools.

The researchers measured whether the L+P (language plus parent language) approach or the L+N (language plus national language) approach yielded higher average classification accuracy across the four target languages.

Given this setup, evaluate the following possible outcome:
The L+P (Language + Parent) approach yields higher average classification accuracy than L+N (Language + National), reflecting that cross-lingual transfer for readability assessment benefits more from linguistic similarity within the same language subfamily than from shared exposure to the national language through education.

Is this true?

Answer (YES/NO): YES